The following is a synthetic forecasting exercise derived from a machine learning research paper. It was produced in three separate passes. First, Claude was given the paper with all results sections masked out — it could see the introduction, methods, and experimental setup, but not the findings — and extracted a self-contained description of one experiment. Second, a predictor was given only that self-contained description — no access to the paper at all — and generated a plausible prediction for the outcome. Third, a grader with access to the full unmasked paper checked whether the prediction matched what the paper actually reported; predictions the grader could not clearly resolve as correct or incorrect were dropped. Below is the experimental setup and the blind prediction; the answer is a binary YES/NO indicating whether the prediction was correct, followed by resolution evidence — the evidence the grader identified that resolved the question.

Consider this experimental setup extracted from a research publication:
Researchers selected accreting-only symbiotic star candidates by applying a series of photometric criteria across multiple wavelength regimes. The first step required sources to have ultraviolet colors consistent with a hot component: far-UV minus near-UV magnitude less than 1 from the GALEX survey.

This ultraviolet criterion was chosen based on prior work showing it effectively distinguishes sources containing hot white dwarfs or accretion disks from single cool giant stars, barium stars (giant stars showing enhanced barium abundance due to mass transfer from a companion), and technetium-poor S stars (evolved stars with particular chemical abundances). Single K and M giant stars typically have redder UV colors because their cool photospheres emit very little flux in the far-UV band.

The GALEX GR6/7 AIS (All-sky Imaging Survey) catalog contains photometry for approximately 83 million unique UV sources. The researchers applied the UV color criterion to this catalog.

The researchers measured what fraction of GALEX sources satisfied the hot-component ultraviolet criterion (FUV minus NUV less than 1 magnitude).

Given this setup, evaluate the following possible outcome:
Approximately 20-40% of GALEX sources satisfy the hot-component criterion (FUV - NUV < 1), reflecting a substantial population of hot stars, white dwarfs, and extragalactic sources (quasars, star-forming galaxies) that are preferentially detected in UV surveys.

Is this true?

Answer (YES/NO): NO